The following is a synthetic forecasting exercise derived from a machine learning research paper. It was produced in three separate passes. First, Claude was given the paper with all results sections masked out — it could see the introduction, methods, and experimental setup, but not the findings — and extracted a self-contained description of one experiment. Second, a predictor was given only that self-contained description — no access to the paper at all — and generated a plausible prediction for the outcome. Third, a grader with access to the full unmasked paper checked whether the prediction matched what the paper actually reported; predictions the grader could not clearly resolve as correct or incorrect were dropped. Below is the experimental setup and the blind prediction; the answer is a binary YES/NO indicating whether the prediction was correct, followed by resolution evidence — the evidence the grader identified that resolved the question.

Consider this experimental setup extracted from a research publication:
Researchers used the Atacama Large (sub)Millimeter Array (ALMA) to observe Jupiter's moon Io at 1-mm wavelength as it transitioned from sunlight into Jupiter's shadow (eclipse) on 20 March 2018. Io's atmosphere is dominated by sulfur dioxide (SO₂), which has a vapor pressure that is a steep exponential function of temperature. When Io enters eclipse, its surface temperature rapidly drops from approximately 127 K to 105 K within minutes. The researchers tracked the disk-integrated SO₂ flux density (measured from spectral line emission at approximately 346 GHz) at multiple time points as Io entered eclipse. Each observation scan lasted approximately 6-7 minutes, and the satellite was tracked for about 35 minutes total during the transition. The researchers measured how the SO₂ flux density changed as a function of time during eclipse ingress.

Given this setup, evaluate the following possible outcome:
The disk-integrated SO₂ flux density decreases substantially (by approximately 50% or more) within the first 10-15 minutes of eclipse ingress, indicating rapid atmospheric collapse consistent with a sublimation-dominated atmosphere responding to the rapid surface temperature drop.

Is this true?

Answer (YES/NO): YES